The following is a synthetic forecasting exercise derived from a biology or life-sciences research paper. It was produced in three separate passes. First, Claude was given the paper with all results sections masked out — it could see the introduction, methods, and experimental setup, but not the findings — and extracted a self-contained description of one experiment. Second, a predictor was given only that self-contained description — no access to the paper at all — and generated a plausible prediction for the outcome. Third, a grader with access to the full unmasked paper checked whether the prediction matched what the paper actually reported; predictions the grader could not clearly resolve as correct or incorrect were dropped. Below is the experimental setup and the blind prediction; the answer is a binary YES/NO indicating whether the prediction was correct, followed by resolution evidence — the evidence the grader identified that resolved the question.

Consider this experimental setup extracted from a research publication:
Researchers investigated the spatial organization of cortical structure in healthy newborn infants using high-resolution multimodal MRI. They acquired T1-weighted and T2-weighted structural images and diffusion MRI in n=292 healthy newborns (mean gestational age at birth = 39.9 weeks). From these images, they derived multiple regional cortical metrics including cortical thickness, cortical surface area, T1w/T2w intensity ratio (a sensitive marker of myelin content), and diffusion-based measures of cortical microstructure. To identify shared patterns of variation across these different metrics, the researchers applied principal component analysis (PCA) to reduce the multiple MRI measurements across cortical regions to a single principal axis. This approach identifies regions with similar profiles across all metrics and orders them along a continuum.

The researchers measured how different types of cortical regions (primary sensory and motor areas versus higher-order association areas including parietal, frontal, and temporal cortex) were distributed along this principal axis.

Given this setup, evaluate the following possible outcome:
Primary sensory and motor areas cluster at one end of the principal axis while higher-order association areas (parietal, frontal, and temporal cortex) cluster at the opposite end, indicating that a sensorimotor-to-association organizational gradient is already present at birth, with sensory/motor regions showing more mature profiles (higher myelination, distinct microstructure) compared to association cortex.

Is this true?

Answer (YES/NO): YES